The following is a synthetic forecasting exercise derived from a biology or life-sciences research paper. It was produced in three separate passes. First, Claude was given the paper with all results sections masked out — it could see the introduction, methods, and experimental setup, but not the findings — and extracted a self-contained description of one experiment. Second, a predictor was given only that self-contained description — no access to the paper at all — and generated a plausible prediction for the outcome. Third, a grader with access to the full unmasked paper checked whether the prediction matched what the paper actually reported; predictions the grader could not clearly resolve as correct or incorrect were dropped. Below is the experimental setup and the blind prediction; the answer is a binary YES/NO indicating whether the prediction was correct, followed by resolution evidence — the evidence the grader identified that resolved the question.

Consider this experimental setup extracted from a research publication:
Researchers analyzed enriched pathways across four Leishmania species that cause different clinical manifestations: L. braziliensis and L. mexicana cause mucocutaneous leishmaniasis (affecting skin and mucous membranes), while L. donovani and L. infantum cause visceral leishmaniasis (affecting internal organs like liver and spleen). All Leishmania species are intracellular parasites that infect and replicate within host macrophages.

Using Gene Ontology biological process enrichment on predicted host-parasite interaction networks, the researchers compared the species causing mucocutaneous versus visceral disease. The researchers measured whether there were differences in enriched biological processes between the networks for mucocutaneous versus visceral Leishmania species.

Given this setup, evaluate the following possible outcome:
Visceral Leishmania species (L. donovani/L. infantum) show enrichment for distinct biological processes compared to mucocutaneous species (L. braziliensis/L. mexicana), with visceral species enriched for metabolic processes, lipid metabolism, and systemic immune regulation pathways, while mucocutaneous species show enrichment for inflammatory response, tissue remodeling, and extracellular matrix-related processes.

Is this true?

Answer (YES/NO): NO